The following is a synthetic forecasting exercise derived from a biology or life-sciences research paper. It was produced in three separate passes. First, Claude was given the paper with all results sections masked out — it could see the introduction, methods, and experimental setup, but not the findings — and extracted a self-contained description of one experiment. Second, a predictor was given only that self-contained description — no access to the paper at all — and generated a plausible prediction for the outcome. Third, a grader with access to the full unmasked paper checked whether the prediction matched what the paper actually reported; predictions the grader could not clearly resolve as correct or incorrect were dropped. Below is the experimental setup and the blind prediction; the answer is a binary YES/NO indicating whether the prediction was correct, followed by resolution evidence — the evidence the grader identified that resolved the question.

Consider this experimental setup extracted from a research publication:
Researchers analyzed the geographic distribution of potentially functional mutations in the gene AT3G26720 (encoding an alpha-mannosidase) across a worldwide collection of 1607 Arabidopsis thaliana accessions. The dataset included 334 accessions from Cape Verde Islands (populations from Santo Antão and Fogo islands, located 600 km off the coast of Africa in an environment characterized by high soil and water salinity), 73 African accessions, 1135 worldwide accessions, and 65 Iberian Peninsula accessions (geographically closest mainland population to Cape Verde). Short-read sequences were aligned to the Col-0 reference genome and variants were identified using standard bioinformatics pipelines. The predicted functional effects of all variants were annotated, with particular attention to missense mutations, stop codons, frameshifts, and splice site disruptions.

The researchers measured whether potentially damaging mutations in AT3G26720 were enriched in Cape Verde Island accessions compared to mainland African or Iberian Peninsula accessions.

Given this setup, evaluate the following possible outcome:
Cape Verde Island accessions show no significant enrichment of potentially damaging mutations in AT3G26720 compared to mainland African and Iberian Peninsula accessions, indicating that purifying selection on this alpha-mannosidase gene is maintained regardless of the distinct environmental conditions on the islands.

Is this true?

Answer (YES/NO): NO